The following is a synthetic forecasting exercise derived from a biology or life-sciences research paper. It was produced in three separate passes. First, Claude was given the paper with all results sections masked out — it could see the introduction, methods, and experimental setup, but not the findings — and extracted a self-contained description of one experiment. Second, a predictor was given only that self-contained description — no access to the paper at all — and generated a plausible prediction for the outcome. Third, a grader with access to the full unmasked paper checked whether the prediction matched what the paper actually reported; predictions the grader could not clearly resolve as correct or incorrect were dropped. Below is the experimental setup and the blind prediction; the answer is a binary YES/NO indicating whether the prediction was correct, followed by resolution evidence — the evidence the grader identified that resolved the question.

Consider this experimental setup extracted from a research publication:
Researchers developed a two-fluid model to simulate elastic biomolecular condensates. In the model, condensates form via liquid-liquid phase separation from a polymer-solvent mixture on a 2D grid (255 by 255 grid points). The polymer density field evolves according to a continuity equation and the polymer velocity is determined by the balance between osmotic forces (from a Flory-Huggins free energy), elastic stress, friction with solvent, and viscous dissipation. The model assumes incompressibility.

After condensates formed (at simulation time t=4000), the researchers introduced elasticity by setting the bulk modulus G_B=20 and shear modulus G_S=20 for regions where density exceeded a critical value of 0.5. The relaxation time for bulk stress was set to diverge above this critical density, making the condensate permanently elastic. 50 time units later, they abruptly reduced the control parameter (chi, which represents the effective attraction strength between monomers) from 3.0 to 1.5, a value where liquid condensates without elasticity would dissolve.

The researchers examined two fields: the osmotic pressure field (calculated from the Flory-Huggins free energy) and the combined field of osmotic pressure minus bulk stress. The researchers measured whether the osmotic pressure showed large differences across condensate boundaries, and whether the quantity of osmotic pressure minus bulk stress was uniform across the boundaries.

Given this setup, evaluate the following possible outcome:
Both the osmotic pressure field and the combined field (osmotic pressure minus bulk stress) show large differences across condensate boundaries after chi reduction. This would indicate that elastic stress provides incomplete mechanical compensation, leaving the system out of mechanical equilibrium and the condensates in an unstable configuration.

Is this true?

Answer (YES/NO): NO